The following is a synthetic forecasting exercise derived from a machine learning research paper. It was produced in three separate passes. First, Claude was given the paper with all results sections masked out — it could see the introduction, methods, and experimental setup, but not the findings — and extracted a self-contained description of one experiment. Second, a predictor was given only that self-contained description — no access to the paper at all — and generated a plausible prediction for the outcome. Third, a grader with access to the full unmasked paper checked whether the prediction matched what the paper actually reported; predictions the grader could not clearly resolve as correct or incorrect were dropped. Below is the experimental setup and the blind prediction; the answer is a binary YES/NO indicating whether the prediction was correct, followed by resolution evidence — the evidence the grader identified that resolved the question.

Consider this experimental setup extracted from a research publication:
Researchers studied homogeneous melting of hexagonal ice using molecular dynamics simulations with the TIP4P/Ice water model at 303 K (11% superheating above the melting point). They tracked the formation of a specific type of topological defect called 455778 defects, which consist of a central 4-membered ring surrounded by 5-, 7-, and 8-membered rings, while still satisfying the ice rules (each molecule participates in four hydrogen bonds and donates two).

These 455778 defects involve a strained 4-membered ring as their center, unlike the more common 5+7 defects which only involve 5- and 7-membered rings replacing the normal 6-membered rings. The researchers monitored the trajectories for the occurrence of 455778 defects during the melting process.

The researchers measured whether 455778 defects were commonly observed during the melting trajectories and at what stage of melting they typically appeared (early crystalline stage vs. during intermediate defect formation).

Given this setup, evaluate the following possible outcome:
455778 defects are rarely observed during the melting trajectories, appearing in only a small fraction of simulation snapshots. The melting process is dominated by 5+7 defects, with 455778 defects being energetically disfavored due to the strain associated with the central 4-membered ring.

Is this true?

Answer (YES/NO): YES